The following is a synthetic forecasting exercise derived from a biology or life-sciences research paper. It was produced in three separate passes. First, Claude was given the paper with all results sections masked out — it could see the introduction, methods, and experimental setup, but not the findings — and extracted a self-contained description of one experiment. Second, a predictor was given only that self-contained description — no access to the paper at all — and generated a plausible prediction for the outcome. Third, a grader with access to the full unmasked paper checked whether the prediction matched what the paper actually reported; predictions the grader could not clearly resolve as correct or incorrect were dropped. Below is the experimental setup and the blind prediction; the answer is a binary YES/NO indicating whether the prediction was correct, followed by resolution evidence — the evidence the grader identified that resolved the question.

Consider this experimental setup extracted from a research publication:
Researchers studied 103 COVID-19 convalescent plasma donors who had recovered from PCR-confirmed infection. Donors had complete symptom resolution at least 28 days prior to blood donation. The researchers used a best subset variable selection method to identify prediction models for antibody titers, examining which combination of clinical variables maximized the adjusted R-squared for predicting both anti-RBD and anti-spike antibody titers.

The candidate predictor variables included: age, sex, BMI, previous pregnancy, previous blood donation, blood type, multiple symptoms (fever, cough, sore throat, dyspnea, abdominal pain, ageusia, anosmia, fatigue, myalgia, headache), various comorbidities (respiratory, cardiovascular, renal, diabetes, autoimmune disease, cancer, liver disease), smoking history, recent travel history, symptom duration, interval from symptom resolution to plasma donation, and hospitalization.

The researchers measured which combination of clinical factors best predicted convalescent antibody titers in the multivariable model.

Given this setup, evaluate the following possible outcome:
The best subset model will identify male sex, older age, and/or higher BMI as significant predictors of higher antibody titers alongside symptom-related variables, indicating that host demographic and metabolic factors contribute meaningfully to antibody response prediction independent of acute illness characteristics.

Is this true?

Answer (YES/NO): NO